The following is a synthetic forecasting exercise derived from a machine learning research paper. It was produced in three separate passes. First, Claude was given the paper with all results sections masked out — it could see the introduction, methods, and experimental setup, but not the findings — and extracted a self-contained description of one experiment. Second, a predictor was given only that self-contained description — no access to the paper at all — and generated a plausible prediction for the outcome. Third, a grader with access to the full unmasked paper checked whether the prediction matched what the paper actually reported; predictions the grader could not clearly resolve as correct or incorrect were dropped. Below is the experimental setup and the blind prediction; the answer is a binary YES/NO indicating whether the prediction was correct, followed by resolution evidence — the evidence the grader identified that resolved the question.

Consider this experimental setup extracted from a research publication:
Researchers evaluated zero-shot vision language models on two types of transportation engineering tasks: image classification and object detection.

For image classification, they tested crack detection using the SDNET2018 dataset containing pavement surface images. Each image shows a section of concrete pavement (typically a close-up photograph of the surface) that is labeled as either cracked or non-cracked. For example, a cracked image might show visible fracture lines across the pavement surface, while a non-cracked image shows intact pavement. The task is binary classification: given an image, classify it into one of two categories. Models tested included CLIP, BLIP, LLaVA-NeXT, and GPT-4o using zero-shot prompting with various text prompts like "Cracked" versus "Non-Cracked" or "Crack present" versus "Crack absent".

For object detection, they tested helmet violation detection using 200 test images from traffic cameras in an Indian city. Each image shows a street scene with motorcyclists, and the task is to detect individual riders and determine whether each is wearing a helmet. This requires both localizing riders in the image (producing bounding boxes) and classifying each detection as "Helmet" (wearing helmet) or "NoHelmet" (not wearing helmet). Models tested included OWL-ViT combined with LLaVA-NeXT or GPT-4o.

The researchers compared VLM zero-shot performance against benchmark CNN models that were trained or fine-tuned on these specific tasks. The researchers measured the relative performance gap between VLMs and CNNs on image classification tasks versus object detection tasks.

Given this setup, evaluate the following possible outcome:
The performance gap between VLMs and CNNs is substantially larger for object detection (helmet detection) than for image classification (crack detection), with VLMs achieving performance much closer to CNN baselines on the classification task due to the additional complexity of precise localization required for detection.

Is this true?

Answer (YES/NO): NO